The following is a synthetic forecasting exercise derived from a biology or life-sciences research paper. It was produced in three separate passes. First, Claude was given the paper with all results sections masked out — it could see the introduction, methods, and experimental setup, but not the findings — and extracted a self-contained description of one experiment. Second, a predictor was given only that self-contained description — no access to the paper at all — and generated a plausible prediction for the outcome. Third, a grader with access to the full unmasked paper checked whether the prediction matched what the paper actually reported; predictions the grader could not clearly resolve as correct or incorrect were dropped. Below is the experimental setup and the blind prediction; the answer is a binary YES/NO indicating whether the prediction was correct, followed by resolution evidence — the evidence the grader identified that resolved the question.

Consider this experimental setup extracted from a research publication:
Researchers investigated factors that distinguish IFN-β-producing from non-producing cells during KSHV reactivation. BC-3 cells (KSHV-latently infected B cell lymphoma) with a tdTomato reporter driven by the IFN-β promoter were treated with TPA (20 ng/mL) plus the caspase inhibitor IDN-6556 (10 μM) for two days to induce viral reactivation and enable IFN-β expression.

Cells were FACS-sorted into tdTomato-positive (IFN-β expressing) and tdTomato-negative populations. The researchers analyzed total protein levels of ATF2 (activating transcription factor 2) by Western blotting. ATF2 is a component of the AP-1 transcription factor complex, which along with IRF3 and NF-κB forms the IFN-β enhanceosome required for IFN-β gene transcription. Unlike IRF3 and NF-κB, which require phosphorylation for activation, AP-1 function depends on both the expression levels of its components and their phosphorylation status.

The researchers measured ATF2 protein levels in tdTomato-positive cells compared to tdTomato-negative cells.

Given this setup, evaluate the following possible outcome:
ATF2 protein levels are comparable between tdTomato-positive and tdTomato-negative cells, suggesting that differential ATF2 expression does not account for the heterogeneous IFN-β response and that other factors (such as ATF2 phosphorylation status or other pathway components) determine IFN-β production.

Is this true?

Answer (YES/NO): NO